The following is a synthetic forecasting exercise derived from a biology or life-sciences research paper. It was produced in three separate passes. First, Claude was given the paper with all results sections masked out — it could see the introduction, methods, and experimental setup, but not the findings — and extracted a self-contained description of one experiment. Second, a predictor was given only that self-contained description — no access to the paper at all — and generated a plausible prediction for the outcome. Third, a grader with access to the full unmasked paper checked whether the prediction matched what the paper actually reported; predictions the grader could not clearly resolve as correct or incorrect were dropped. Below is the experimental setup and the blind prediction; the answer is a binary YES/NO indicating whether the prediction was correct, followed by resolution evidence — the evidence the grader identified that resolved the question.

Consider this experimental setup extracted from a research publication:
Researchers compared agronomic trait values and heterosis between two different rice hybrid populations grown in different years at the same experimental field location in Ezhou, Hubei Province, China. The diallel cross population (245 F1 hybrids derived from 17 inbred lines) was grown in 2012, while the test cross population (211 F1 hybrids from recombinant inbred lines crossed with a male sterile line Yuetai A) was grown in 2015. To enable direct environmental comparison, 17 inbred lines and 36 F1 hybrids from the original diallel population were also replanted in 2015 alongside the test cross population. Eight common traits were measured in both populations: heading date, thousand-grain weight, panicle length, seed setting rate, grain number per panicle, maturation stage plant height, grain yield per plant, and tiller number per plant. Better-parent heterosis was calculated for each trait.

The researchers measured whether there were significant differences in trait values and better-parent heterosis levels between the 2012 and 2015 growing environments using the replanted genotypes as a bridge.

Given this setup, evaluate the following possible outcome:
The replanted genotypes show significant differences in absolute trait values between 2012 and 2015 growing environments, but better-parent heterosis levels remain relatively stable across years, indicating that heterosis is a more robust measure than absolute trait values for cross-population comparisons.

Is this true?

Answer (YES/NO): YES